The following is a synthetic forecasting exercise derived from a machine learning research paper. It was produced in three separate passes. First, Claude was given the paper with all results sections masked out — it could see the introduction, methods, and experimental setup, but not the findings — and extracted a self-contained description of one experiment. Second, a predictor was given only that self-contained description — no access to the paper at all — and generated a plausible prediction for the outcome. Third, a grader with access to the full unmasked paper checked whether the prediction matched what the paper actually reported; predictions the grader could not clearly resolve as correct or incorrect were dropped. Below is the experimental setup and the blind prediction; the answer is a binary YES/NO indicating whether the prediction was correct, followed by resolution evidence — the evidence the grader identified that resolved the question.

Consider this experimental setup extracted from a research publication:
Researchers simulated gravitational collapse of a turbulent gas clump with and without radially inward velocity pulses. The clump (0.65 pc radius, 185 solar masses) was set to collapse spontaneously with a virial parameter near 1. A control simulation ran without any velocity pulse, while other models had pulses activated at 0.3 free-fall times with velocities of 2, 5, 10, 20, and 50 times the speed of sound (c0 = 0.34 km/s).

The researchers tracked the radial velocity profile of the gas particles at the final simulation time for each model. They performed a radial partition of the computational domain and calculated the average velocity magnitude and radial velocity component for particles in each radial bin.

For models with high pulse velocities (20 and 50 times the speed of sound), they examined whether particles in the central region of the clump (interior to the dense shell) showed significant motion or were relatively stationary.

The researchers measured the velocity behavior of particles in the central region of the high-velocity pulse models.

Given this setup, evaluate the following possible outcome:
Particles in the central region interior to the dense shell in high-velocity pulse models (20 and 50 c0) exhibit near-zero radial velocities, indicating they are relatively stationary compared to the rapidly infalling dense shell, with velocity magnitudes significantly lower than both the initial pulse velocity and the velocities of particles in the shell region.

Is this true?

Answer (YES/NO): YES